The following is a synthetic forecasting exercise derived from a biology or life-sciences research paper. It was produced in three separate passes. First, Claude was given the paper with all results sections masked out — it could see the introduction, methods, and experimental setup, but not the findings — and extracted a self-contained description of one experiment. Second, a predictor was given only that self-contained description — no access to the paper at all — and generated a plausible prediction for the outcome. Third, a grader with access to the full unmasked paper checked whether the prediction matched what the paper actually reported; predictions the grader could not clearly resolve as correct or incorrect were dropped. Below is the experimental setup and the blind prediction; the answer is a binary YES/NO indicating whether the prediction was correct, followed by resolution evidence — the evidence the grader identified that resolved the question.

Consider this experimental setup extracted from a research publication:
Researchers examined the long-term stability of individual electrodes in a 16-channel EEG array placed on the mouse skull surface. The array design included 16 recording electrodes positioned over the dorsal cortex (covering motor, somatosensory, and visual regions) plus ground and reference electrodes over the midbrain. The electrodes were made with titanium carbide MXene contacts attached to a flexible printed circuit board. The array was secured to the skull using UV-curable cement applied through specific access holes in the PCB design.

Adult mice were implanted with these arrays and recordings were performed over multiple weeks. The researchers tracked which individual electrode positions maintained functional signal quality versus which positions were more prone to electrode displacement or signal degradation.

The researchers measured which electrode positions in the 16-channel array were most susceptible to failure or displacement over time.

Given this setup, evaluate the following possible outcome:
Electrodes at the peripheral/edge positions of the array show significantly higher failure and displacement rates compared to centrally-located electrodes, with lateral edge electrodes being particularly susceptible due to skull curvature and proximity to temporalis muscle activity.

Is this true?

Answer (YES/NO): NO